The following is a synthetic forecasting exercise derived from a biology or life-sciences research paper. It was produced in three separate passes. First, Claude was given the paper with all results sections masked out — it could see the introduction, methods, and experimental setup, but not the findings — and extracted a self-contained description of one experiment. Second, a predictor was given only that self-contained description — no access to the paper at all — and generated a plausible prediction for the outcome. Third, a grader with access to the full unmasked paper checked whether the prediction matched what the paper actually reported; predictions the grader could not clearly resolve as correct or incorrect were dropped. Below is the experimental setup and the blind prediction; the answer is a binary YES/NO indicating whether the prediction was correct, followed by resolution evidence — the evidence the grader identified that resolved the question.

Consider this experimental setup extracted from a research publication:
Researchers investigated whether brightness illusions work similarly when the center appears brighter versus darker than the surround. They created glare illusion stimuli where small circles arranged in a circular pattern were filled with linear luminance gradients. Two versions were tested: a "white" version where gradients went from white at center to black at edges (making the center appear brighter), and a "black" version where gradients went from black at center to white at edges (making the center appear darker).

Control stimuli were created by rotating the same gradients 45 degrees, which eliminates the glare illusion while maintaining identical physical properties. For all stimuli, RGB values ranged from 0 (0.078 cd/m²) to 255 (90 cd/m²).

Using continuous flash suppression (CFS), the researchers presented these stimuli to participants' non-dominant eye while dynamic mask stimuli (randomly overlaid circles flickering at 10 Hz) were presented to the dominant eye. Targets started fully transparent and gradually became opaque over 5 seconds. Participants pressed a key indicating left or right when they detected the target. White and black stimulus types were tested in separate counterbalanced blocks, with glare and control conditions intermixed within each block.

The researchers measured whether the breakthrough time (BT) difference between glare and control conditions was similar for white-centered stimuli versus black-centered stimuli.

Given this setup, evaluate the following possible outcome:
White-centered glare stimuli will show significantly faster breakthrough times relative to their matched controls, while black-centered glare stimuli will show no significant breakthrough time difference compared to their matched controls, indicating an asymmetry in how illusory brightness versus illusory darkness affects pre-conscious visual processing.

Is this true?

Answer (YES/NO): NO